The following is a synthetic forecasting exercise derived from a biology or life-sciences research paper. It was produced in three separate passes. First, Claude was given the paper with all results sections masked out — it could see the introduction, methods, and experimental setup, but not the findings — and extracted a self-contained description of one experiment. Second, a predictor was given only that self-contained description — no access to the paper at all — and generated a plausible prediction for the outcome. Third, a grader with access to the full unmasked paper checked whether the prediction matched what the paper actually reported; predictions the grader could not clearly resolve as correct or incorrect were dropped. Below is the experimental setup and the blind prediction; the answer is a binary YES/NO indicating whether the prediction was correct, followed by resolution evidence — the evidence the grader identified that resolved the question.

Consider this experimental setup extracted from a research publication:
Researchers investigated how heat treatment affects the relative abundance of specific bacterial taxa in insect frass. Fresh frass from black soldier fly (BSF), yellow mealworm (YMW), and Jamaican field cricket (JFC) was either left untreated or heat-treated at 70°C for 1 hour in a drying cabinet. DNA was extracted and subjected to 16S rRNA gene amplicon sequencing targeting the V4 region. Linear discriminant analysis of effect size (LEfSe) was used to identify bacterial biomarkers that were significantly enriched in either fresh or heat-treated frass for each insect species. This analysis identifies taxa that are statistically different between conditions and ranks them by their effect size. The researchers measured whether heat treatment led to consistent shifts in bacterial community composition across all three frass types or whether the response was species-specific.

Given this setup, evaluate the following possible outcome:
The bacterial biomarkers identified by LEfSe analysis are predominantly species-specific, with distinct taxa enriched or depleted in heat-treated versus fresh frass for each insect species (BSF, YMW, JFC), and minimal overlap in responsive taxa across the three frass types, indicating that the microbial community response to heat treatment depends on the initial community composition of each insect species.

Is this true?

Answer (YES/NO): YES